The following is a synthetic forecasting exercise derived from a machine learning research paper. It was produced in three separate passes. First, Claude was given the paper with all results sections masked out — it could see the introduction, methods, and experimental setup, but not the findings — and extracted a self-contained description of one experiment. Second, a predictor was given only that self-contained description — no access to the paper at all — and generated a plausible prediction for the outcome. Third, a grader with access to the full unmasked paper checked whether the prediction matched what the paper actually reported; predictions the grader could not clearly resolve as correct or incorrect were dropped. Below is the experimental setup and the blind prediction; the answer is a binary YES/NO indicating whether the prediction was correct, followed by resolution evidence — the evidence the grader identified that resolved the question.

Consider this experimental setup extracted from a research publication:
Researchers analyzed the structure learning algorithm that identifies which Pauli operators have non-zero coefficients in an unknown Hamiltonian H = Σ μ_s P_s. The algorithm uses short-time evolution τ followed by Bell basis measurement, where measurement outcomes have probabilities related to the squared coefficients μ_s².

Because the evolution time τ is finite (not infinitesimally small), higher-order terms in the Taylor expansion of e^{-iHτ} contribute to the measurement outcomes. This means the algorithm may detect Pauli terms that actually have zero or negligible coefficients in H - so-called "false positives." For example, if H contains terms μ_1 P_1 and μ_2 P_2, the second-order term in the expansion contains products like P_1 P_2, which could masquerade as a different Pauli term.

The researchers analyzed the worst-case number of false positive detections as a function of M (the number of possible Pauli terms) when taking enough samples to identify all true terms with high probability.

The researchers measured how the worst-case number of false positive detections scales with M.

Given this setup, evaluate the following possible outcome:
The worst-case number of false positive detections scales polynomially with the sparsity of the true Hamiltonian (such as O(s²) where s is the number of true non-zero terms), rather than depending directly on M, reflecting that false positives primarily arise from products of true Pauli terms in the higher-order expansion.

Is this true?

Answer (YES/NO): YES